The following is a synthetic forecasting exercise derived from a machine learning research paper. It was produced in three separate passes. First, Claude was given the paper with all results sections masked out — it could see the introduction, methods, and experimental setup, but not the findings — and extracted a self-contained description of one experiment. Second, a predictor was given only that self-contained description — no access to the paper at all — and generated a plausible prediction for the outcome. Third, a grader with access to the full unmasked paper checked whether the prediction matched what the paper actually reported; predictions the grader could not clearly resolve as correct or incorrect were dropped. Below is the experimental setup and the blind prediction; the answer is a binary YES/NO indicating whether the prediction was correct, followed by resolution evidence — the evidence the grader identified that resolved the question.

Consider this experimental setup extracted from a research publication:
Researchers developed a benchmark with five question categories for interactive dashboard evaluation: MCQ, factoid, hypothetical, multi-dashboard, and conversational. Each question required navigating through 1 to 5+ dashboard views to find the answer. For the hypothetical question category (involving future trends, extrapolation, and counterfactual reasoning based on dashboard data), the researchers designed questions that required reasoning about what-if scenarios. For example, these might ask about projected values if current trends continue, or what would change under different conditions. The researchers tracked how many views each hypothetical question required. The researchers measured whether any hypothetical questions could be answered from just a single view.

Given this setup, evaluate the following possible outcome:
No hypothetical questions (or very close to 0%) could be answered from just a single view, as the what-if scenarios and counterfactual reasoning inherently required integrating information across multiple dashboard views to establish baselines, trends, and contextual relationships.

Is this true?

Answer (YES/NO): YES